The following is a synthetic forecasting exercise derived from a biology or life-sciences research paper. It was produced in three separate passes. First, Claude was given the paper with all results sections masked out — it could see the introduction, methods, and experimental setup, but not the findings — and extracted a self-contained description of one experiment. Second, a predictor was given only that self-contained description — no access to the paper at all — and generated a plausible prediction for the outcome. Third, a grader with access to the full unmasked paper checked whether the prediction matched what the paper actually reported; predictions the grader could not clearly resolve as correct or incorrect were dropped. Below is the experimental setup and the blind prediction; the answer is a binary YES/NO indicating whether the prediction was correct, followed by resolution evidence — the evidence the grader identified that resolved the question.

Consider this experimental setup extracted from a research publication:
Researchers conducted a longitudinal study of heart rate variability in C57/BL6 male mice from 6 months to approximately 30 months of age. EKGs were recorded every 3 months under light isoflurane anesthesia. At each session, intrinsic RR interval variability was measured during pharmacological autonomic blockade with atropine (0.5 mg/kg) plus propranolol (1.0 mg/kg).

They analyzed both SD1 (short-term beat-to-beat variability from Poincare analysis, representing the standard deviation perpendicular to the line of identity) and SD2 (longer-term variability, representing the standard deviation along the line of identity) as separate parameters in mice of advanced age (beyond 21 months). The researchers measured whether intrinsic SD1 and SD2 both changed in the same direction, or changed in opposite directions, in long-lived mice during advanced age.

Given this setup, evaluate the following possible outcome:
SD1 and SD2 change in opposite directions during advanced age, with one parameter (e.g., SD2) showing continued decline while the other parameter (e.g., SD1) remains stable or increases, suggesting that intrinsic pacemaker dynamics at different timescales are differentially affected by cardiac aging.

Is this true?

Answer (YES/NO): NO